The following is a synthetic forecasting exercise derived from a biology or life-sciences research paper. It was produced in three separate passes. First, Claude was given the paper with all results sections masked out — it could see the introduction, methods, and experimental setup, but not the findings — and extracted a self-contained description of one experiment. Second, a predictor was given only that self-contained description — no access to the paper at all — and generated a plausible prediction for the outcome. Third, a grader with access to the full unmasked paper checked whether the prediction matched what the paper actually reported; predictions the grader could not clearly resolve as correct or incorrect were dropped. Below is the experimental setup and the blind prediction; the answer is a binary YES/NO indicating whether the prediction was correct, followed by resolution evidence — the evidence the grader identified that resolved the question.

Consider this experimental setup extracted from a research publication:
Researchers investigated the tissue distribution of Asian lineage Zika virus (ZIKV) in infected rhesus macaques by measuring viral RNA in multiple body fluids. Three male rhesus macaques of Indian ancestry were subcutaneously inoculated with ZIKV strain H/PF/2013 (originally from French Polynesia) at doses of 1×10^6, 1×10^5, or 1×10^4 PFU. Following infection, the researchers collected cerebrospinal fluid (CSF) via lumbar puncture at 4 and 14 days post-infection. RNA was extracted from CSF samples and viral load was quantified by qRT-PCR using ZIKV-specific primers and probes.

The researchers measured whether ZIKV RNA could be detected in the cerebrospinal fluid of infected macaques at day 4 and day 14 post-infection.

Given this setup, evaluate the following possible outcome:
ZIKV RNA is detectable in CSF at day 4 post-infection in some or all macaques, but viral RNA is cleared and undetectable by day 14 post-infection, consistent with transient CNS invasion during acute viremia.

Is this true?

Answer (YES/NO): YES